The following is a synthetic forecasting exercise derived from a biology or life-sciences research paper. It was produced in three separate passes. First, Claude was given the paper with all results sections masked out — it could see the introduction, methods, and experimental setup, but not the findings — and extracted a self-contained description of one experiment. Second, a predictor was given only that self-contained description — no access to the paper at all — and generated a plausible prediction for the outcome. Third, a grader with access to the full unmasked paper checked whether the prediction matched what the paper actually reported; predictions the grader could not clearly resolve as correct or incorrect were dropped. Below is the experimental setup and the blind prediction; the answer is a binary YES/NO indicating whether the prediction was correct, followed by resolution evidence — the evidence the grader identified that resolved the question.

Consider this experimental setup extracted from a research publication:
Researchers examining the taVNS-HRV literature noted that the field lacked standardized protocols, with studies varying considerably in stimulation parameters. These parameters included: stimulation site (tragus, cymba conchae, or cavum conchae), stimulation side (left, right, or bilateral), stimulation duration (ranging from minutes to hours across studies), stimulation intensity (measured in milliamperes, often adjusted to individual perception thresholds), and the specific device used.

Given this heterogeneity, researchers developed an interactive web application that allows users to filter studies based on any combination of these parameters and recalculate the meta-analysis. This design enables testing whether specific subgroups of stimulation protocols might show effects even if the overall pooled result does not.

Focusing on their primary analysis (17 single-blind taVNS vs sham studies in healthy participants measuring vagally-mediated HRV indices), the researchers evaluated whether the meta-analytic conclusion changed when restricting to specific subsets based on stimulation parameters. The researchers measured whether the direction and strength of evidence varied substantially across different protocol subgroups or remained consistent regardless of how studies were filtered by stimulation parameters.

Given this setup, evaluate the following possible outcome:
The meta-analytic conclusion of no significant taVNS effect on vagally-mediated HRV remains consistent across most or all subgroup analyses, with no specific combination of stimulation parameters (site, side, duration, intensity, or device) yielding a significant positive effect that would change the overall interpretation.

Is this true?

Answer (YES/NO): YES